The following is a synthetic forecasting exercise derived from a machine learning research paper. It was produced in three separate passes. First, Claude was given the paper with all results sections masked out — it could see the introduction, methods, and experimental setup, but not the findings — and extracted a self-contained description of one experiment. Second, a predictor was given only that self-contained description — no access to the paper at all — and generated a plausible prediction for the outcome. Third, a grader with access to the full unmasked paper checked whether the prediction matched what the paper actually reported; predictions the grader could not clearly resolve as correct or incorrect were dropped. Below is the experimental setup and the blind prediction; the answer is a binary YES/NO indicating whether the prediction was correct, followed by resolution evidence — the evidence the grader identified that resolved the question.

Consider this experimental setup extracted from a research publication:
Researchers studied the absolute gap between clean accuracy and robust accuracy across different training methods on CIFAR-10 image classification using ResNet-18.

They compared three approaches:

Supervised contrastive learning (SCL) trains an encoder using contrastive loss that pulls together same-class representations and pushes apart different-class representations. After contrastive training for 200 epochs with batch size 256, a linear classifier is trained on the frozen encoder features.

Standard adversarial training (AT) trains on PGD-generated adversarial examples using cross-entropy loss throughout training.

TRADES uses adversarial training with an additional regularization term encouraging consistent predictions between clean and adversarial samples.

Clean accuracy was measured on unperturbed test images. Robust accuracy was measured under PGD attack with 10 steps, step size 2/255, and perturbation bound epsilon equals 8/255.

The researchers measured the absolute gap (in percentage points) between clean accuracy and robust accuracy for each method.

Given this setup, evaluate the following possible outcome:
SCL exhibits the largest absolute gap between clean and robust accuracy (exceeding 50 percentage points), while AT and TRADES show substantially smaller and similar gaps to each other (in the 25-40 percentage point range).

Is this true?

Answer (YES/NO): NO